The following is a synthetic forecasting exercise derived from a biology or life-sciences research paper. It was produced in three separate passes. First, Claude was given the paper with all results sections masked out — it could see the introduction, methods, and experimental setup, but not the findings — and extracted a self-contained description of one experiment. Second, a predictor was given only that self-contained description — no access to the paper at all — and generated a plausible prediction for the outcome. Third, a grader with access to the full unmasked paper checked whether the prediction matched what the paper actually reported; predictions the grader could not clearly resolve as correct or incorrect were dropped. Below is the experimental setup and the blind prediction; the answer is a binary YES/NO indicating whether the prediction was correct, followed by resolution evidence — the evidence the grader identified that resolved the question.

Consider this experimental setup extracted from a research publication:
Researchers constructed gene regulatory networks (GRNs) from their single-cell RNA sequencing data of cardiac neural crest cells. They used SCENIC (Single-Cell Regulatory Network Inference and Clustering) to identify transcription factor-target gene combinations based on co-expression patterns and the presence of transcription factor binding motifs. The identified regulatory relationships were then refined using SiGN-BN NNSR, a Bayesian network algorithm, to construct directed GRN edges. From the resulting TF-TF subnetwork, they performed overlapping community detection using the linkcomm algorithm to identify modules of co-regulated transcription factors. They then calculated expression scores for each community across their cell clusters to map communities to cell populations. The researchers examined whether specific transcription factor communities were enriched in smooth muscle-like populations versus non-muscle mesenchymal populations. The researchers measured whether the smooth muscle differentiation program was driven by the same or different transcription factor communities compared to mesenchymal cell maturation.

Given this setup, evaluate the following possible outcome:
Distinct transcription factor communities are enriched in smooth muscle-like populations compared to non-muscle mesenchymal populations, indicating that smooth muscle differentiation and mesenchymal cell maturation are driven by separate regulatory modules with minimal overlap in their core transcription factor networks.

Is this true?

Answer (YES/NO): NO